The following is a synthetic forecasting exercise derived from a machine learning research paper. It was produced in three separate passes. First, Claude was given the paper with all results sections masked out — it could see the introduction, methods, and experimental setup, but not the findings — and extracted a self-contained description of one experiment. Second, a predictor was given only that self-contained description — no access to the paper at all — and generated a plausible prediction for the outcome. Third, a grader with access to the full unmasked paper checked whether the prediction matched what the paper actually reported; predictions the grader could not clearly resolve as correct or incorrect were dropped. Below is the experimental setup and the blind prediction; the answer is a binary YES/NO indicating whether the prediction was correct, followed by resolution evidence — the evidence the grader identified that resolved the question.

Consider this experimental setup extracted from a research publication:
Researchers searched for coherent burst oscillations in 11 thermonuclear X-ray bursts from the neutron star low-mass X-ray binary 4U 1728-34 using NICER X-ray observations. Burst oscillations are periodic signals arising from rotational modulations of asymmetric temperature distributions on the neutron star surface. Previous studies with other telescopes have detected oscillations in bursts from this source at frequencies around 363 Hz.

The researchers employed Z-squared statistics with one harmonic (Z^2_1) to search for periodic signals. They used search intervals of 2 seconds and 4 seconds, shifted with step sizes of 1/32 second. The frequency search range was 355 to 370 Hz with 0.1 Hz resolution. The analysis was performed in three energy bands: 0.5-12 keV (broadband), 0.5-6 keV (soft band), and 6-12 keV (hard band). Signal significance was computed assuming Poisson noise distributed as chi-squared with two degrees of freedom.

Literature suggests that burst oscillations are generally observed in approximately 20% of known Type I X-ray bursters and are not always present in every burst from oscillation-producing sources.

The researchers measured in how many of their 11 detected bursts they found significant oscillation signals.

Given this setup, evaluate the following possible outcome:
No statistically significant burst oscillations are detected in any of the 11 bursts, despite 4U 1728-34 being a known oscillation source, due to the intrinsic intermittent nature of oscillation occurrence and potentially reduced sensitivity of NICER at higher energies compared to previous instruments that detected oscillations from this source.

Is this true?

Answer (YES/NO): NO